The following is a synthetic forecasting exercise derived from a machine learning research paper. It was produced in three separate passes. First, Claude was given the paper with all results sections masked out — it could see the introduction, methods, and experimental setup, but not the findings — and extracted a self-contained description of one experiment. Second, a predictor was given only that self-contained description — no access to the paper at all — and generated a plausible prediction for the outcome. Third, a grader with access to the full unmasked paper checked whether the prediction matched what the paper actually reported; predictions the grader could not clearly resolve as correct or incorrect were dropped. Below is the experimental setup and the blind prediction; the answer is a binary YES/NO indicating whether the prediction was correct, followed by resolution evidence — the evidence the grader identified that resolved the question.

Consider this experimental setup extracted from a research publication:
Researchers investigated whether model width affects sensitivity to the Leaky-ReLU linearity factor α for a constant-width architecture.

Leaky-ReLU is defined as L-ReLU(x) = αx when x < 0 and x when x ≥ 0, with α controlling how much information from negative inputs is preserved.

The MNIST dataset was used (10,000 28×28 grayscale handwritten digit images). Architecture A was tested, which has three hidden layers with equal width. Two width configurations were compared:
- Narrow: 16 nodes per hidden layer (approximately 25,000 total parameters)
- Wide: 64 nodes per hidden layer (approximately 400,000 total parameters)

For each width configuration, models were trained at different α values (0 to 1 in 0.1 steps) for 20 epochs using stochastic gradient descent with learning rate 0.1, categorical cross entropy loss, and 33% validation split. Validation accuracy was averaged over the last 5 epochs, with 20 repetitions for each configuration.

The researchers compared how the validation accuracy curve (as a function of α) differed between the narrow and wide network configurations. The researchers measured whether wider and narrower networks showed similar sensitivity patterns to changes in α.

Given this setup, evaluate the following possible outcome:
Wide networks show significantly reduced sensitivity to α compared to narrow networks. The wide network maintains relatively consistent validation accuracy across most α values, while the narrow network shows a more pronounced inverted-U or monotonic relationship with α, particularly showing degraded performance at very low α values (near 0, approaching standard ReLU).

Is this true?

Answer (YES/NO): NO